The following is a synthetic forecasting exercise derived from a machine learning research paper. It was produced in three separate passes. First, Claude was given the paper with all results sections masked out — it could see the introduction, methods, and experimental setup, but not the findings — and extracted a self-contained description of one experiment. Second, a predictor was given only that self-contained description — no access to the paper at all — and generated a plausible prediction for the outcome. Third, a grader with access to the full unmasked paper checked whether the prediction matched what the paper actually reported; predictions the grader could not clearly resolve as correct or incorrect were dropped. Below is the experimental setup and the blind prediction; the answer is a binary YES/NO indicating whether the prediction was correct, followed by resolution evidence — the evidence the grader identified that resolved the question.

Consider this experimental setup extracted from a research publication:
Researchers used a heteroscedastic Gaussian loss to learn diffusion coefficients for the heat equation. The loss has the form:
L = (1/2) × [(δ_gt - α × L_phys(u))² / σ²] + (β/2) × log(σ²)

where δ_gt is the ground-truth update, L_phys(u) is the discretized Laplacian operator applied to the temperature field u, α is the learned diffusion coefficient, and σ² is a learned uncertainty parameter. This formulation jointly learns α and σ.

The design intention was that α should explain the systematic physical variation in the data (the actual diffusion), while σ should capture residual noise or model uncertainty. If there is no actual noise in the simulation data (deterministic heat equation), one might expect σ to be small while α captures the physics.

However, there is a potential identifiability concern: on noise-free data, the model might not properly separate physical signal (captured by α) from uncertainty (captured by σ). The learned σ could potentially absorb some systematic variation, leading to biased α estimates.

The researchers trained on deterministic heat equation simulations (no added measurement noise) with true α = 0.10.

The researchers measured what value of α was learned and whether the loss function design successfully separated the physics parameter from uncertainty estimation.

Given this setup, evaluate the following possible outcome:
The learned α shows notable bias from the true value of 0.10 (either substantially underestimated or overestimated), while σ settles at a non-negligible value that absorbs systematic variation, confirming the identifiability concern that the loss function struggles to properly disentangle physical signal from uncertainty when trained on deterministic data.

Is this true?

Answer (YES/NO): NO